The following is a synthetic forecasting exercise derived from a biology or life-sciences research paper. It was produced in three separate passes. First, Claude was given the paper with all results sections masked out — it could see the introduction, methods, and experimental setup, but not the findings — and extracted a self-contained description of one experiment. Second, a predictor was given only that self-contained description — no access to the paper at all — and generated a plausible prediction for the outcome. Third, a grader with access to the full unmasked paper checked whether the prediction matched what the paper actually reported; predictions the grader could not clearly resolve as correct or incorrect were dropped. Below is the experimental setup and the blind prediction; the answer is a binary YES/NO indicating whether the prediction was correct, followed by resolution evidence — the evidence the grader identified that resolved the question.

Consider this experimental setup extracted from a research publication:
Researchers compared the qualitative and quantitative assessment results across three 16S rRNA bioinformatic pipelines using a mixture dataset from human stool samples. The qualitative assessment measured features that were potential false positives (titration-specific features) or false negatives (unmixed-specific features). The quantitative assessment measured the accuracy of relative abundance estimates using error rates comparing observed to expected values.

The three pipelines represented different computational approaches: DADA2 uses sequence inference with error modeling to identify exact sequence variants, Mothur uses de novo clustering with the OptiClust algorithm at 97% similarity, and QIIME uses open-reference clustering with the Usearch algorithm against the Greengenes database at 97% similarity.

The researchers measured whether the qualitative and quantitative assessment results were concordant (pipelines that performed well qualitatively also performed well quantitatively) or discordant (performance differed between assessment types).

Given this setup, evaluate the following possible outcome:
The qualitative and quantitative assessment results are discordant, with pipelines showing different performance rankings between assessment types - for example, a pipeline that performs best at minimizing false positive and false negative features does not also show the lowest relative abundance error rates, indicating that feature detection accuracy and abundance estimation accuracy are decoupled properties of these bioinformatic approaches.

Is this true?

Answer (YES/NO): YES